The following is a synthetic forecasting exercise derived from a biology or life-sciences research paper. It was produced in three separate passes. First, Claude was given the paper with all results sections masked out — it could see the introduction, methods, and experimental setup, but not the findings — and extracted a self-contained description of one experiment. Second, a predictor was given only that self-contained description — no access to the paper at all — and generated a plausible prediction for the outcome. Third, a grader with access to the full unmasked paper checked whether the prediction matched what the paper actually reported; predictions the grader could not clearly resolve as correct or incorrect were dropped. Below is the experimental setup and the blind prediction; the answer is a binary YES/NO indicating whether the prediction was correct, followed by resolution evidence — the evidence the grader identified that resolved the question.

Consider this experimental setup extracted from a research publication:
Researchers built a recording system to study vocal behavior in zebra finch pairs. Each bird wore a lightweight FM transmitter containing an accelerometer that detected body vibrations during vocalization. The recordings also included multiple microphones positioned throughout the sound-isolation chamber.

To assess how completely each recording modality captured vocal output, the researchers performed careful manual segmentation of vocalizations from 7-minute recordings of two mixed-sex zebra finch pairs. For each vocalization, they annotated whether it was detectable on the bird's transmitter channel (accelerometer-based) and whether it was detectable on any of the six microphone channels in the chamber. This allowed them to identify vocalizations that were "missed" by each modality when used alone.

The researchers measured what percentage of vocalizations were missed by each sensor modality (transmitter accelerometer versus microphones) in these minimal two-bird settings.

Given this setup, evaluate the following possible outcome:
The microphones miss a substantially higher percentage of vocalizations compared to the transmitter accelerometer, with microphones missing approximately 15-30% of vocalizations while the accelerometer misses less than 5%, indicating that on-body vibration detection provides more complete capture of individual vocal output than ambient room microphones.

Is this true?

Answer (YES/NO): NO